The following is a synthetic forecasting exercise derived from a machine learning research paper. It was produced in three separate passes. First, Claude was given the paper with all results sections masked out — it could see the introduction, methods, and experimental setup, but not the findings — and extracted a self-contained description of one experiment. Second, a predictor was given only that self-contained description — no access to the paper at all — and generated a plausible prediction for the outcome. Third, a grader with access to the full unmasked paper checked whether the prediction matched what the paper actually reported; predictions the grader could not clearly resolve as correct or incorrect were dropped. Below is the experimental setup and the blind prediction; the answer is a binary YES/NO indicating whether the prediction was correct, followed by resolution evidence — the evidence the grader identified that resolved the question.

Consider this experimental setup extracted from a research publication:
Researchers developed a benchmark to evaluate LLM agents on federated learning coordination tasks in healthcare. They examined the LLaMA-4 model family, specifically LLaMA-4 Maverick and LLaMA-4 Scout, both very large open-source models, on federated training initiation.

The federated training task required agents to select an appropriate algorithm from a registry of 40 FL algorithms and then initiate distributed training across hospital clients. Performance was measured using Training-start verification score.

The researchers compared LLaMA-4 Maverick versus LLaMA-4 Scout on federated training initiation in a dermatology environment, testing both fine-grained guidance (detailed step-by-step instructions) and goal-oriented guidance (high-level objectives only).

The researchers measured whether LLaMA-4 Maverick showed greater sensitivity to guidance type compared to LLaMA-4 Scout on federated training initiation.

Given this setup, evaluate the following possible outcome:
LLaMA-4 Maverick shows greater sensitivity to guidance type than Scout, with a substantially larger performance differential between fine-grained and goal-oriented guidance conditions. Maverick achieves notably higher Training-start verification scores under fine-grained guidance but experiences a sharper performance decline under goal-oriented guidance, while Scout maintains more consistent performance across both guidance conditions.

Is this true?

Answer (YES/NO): NO